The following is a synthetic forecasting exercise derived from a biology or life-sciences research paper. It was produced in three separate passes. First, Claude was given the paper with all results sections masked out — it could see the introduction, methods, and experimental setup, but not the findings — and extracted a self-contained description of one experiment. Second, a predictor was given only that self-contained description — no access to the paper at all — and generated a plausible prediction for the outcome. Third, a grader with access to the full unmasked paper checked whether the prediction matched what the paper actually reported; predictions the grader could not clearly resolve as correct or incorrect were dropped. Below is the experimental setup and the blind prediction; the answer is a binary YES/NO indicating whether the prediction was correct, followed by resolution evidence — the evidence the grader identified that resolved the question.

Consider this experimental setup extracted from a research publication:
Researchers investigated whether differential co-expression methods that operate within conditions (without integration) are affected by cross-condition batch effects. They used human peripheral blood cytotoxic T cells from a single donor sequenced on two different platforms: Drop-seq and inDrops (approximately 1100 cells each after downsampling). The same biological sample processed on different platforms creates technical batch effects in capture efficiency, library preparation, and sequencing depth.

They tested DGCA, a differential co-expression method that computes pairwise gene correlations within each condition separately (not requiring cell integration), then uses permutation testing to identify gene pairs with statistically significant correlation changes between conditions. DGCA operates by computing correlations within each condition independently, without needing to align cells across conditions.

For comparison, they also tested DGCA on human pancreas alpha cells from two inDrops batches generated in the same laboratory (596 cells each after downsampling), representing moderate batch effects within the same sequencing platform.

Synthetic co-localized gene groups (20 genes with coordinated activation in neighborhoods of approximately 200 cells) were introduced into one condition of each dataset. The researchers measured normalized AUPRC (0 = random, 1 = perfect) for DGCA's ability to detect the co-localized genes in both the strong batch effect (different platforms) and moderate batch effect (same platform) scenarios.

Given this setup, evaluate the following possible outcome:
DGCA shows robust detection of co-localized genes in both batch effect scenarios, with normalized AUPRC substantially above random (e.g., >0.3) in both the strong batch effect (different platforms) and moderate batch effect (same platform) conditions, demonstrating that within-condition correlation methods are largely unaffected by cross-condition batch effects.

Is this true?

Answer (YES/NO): NO